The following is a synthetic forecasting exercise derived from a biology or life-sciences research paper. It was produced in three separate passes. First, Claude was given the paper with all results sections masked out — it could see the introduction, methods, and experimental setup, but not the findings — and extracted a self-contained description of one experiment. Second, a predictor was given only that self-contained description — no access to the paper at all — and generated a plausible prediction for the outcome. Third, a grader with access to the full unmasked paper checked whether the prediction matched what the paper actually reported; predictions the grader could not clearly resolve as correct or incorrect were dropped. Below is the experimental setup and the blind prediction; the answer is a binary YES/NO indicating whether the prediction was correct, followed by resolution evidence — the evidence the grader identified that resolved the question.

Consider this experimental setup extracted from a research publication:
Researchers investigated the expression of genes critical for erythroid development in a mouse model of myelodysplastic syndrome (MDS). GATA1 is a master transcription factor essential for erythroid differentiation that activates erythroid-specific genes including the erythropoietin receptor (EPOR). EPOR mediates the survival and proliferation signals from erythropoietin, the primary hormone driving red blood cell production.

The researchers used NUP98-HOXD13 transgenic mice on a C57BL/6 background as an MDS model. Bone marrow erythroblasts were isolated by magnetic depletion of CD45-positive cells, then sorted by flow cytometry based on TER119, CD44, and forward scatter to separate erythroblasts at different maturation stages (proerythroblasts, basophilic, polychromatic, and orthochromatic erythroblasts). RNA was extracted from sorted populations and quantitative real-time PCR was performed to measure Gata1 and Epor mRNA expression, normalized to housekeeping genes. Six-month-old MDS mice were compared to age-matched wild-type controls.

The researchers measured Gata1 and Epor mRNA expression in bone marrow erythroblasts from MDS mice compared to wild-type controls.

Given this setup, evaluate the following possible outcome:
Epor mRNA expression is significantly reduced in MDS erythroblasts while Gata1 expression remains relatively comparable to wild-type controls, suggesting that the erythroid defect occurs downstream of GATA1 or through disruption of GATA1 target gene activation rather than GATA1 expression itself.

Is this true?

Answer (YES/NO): NO